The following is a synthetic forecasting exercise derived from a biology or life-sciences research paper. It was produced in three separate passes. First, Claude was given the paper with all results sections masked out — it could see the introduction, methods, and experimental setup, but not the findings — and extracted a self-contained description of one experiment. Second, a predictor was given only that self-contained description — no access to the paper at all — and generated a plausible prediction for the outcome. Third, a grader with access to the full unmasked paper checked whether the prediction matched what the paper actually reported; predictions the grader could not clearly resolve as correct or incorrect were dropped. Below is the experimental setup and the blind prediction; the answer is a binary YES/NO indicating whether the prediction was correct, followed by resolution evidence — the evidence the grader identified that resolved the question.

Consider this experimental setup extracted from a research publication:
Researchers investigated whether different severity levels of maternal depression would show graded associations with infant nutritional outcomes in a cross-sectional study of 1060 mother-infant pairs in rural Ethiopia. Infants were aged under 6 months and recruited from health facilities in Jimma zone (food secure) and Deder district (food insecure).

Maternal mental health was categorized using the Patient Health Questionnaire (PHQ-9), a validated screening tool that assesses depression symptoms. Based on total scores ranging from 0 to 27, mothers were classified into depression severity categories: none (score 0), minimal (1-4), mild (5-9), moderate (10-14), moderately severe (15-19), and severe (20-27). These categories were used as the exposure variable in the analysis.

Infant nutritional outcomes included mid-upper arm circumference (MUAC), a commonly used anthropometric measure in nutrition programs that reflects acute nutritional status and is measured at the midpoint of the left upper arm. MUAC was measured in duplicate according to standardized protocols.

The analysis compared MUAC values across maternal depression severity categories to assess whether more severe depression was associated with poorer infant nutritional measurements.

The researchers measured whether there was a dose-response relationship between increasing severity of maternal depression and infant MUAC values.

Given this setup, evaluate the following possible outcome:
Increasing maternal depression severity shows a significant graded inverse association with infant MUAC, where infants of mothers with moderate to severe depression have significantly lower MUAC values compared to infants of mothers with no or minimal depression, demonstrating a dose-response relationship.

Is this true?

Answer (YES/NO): NO